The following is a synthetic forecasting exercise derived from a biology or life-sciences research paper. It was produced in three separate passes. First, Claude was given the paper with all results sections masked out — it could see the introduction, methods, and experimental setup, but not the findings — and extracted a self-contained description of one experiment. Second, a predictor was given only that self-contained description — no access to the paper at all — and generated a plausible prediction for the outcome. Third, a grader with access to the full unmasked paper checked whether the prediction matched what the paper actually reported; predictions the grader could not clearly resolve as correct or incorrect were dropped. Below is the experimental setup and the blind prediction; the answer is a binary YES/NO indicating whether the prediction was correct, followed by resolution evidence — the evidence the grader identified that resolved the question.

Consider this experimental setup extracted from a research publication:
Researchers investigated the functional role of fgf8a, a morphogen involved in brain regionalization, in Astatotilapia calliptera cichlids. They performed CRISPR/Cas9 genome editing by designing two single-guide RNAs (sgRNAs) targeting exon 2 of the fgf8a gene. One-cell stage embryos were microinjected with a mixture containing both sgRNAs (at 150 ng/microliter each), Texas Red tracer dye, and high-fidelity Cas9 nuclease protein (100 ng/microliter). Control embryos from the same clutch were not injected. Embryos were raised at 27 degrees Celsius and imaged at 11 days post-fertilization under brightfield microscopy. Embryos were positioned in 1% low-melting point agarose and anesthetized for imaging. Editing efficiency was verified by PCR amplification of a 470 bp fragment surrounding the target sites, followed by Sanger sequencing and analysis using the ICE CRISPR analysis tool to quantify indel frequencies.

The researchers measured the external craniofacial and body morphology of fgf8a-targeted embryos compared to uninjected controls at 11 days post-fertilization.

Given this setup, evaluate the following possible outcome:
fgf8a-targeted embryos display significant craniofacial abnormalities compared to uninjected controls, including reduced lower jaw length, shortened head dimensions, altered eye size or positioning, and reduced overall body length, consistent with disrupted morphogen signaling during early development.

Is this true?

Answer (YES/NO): YES